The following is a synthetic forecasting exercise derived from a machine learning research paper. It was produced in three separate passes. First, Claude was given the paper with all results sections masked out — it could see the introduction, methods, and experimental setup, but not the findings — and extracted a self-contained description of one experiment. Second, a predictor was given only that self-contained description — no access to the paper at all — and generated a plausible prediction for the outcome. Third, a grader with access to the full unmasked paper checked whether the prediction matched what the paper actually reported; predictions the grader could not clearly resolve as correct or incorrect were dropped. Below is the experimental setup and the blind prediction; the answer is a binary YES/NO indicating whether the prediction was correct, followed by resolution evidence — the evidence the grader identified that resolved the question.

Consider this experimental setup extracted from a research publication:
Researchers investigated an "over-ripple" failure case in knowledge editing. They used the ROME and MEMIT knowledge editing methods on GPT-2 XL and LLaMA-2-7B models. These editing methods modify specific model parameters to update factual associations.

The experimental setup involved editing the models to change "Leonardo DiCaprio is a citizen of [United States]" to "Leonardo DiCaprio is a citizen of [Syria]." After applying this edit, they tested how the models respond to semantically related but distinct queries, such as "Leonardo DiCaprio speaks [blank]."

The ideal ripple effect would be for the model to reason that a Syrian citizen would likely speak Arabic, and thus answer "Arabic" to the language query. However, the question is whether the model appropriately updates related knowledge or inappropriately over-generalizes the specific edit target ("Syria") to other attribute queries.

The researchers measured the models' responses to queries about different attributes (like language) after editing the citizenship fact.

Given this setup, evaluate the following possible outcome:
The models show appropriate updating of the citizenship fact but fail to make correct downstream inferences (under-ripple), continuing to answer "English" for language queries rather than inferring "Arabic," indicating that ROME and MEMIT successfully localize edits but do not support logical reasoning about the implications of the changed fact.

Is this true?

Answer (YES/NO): NO